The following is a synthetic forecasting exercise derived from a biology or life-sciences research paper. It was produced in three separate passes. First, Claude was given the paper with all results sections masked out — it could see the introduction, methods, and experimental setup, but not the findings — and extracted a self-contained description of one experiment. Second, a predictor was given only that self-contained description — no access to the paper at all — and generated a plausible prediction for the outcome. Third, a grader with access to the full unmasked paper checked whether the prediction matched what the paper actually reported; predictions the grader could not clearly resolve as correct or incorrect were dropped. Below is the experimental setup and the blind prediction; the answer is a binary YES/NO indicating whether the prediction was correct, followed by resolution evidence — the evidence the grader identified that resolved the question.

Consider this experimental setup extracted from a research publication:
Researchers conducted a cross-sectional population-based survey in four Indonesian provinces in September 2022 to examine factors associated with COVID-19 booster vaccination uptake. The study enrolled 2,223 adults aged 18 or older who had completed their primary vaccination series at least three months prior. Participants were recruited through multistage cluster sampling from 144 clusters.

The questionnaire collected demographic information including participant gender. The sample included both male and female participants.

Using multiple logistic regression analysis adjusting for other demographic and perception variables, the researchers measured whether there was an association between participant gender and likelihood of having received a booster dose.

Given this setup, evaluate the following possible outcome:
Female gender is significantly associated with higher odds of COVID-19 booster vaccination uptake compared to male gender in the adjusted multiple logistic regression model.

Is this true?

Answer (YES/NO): NO